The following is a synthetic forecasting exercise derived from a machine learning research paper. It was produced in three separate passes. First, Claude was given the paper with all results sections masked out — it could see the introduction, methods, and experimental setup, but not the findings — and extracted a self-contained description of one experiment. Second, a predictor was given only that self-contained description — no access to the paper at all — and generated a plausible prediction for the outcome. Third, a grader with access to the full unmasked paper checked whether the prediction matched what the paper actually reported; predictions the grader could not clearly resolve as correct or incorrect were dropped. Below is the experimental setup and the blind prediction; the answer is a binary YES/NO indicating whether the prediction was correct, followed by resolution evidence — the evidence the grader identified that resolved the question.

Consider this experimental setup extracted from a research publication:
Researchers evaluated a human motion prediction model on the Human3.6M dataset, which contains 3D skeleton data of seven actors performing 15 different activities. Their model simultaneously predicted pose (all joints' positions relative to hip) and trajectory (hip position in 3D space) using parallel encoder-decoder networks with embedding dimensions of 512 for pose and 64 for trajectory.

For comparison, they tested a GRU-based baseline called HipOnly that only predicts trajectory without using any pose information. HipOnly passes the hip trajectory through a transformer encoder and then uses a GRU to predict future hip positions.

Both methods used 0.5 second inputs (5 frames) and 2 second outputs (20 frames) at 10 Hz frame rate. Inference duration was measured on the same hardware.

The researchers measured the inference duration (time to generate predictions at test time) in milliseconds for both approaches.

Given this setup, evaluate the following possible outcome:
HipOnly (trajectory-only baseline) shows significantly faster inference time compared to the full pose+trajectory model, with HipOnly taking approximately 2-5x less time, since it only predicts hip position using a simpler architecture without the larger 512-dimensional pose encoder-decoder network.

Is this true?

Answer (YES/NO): NO